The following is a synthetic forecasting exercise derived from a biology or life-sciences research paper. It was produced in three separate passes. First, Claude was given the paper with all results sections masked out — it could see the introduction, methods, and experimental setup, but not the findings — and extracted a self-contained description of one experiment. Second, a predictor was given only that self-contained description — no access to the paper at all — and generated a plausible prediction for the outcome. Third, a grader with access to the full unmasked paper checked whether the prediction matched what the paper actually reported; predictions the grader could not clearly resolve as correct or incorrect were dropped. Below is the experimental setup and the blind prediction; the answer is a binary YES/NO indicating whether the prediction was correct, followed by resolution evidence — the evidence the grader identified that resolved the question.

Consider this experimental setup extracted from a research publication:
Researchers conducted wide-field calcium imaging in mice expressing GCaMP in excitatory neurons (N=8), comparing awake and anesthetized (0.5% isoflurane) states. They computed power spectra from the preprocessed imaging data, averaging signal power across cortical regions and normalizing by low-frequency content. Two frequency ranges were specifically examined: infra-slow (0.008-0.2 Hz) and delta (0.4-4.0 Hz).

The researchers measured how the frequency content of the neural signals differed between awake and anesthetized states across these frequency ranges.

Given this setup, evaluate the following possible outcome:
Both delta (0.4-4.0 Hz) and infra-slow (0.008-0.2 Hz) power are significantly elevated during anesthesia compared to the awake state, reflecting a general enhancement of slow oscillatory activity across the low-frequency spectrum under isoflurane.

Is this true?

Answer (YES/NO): NO